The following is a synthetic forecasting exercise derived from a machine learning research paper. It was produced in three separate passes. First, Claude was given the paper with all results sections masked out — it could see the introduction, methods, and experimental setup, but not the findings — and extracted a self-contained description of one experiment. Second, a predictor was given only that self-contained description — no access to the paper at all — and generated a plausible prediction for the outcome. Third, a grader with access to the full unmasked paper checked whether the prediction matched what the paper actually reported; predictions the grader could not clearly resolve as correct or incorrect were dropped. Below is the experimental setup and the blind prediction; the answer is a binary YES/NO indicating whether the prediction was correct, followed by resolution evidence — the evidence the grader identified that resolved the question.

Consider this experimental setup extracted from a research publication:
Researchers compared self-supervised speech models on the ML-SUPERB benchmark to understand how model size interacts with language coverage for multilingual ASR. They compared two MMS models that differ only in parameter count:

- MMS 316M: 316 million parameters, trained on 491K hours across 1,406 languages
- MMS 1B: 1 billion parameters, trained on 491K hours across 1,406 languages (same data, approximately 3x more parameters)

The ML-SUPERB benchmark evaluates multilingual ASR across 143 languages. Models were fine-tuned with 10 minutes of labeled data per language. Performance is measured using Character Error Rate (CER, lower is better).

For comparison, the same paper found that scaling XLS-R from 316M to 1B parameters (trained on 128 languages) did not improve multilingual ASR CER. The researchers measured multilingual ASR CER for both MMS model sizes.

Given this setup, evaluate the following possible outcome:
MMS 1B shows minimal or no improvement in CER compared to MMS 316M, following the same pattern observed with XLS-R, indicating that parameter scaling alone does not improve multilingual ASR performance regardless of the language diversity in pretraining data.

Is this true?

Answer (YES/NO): NO